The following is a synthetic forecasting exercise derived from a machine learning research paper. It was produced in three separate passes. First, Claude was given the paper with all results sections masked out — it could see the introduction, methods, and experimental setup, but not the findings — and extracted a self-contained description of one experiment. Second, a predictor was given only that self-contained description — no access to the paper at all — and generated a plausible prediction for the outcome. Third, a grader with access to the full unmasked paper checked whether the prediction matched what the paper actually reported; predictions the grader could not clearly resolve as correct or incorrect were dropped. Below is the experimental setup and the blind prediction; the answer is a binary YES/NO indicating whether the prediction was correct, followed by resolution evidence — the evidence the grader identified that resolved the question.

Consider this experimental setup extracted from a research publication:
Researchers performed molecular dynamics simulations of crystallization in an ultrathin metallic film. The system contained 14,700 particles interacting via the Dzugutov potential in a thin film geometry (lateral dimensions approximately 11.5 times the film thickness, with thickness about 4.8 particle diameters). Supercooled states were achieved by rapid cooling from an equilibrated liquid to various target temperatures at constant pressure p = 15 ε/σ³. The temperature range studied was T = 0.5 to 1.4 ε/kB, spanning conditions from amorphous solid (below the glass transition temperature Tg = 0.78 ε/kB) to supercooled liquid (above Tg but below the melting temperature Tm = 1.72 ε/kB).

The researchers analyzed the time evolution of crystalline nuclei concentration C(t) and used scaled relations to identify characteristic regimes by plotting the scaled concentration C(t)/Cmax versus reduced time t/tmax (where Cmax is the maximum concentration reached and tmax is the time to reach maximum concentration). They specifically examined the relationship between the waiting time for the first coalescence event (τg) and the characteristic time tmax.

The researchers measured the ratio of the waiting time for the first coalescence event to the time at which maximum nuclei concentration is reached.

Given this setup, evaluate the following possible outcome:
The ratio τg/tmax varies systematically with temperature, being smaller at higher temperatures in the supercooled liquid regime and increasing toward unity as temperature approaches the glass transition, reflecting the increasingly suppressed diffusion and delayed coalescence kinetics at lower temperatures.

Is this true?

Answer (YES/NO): NO